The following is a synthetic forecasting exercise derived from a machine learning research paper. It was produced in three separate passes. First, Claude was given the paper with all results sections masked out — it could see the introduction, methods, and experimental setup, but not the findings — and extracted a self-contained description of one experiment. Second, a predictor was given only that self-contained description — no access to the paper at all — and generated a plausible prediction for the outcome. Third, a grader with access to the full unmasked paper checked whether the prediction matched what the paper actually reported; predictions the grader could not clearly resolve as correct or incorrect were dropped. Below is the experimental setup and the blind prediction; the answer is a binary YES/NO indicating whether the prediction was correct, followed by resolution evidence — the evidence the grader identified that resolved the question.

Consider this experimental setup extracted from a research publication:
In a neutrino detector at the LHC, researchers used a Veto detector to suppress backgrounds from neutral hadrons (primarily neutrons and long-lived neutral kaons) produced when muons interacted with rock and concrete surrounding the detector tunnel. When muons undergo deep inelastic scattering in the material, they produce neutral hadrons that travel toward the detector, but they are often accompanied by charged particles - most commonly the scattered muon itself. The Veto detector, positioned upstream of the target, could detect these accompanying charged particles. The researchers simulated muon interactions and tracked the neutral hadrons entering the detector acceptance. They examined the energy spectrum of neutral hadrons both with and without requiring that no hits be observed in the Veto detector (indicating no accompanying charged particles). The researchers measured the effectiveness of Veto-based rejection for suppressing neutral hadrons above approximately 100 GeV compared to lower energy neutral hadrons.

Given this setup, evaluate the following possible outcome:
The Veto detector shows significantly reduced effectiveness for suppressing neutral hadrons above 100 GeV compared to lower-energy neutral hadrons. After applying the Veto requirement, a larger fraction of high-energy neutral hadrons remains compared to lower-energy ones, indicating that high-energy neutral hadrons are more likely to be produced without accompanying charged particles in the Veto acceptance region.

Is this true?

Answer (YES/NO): NO